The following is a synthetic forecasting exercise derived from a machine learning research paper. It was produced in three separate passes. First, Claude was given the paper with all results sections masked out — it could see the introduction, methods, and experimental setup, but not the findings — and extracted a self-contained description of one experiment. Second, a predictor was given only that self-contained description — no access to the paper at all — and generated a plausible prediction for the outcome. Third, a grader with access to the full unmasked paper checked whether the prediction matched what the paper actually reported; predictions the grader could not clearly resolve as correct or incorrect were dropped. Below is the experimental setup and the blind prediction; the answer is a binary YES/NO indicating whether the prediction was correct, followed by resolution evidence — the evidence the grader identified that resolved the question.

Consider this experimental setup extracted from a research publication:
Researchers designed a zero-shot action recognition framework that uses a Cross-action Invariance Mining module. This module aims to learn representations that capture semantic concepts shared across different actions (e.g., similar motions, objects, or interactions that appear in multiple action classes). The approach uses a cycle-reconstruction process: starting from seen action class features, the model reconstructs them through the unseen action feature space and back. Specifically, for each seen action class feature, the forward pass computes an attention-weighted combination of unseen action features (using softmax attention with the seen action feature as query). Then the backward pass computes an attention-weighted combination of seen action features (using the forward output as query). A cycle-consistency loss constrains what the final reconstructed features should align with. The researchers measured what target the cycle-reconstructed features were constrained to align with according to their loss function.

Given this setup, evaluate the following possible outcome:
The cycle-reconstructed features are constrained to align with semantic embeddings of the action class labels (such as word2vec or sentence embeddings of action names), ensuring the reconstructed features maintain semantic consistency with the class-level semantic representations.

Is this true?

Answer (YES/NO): NO